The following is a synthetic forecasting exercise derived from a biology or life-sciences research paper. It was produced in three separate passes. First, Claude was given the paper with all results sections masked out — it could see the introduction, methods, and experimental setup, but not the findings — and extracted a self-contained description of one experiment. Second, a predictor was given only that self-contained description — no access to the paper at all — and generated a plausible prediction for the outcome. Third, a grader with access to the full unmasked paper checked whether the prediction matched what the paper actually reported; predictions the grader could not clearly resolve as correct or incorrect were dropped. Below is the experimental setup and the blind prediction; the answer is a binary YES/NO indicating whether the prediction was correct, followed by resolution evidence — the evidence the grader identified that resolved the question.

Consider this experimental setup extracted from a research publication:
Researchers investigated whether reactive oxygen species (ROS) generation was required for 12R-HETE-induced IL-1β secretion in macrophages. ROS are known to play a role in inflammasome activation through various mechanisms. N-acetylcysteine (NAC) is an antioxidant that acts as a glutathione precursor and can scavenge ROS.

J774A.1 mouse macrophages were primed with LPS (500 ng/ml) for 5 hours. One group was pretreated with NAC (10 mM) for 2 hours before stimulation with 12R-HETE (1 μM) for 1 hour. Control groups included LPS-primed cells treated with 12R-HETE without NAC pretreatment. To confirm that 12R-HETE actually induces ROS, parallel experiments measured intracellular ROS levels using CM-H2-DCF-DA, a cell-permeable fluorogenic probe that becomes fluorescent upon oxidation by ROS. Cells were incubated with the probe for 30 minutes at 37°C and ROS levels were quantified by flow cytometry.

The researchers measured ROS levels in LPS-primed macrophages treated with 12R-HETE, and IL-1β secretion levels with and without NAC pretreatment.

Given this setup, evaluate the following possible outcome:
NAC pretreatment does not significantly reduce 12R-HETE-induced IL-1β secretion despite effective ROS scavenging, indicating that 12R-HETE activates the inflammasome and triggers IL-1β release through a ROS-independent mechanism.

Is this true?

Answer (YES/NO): NO